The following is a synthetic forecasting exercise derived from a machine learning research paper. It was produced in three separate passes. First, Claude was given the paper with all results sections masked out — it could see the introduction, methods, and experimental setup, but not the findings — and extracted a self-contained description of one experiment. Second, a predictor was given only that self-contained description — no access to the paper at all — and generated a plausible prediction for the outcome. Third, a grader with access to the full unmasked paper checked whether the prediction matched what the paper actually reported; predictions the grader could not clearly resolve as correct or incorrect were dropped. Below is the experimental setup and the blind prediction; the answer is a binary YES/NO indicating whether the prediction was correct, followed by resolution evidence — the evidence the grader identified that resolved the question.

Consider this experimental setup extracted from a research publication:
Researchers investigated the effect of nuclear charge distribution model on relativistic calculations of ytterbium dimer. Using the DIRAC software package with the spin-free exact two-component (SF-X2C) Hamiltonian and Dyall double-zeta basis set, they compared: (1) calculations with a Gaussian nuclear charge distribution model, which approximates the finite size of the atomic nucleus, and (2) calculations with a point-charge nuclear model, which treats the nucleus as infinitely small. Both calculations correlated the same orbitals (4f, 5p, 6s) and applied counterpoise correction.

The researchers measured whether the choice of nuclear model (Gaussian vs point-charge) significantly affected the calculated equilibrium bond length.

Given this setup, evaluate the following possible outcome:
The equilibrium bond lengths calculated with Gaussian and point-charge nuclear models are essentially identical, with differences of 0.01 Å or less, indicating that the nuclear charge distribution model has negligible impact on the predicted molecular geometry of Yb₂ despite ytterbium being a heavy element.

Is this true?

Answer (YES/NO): YES